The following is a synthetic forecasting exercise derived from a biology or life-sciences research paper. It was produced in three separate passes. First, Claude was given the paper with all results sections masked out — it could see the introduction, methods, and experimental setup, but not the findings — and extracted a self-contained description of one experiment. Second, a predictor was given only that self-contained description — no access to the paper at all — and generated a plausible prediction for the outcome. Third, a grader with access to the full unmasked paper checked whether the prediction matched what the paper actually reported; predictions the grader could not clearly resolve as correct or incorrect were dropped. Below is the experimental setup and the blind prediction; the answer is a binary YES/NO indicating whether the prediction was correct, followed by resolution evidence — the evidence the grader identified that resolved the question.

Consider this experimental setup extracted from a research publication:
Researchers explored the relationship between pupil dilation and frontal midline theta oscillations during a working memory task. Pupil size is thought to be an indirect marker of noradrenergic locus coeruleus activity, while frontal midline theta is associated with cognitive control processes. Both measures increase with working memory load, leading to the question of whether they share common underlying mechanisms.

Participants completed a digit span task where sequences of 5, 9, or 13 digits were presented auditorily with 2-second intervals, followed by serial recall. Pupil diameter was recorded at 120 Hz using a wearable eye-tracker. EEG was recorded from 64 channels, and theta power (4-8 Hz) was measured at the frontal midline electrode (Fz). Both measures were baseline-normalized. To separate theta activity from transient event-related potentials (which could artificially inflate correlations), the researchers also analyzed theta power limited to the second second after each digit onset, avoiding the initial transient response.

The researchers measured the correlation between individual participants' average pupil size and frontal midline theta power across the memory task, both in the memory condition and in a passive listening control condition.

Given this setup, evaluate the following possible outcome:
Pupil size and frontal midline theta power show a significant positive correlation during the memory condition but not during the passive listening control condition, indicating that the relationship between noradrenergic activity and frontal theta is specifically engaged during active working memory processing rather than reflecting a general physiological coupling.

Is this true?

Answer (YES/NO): NO